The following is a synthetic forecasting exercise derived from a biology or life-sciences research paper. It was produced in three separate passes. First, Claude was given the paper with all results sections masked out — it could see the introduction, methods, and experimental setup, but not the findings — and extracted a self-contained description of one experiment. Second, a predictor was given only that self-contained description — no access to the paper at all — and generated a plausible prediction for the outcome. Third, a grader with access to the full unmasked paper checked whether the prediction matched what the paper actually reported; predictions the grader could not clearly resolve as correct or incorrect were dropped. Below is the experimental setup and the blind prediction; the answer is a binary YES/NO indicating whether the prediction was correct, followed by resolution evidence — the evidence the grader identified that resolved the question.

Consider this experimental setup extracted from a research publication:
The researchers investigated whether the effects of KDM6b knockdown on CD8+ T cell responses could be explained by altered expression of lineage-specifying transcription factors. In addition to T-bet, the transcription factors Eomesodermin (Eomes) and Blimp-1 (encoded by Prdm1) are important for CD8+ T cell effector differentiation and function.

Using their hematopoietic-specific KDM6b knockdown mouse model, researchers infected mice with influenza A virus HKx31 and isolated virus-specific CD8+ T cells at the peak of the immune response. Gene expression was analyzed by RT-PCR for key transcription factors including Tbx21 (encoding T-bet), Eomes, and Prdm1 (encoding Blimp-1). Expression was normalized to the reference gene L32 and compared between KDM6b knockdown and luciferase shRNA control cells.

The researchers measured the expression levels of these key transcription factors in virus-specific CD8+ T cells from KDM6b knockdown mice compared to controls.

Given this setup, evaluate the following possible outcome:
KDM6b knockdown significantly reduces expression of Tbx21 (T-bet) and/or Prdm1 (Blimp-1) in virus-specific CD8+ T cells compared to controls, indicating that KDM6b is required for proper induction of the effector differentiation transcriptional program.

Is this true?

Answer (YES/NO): NO